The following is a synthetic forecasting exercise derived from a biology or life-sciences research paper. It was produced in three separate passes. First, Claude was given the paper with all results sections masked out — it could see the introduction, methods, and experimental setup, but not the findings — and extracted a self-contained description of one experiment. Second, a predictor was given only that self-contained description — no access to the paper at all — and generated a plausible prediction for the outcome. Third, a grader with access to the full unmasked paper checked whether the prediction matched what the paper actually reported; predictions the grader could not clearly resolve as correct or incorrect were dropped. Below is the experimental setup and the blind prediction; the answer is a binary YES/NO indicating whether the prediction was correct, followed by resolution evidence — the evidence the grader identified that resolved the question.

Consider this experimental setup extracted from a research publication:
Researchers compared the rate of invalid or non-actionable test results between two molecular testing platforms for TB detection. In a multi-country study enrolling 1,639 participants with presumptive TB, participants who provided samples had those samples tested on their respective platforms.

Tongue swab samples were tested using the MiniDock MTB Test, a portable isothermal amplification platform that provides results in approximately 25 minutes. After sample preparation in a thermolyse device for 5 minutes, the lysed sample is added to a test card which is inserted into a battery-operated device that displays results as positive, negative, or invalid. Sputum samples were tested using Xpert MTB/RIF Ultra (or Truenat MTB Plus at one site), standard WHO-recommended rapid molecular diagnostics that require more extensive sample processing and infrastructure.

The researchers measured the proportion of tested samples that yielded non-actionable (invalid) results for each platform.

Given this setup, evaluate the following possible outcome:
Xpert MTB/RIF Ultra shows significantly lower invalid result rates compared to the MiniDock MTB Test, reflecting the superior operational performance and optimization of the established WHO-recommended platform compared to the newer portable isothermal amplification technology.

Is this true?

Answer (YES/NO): NO